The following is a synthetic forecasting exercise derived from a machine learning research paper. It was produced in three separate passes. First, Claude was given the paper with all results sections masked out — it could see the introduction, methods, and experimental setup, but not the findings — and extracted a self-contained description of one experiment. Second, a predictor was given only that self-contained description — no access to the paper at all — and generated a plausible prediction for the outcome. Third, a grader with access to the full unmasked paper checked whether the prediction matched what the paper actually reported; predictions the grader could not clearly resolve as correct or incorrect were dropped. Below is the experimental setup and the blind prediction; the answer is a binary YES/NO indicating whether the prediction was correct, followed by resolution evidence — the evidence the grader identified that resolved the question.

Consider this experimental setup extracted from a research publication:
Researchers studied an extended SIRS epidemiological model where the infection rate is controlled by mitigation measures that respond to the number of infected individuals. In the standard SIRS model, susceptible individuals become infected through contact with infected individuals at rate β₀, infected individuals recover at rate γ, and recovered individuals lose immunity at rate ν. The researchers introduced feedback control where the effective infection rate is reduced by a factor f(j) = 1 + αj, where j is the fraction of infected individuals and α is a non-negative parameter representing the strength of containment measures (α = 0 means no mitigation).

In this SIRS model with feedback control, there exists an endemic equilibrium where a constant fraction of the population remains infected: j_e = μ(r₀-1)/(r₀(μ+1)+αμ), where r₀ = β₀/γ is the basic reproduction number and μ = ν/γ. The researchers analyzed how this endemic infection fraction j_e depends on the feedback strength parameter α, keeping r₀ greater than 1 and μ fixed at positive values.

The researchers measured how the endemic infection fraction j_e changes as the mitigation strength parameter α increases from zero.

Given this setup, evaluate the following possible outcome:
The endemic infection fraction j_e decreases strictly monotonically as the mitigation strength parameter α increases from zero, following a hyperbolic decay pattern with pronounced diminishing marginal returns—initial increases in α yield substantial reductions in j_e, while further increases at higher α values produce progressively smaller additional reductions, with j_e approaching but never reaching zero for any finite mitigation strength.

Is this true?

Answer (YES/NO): YES